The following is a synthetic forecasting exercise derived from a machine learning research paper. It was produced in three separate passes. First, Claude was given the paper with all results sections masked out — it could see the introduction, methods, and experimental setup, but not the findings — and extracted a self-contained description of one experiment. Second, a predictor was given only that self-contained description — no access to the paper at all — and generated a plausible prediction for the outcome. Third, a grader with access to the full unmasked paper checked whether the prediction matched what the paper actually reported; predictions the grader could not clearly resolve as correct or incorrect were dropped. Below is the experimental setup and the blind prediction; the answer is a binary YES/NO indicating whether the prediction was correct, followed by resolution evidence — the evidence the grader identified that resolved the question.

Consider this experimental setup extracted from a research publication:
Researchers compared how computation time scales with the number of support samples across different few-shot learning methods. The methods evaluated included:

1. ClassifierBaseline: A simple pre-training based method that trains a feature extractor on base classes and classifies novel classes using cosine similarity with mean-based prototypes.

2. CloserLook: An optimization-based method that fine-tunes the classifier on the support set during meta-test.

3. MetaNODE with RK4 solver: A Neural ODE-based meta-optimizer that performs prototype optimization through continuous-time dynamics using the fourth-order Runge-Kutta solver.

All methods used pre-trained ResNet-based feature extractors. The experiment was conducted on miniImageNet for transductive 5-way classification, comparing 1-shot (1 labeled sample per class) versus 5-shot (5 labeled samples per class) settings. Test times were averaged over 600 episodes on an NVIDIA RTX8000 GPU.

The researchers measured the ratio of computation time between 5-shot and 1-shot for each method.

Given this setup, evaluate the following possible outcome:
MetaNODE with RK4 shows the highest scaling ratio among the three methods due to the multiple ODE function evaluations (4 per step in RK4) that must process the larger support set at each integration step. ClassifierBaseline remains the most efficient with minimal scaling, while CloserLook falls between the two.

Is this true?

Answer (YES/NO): NO